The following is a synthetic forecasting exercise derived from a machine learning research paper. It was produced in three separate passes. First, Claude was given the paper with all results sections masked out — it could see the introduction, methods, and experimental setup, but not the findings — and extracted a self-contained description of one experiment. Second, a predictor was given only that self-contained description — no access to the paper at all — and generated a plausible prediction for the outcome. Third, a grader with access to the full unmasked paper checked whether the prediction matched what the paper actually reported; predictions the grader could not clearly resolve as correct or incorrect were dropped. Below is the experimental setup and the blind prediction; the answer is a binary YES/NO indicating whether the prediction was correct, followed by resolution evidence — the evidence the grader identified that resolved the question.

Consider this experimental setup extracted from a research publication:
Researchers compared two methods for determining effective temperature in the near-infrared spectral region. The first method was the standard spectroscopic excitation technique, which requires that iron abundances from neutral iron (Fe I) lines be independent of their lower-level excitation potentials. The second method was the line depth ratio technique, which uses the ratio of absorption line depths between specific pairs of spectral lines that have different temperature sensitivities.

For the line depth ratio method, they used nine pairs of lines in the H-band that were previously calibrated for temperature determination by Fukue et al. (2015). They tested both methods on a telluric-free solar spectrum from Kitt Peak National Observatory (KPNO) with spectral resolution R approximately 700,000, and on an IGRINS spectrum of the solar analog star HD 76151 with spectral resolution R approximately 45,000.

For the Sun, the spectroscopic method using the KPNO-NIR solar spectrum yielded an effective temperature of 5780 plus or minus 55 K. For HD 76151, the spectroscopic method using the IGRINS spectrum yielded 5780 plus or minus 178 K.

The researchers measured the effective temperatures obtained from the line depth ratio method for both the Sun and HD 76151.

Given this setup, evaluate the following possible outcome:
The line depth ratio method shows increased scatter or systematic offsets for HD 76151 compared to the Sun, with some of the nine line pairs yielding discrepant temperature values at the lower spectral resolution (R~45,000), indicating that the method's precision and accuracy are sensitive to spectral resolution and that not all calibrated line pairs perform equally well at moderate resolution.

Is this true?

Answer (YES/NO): NO